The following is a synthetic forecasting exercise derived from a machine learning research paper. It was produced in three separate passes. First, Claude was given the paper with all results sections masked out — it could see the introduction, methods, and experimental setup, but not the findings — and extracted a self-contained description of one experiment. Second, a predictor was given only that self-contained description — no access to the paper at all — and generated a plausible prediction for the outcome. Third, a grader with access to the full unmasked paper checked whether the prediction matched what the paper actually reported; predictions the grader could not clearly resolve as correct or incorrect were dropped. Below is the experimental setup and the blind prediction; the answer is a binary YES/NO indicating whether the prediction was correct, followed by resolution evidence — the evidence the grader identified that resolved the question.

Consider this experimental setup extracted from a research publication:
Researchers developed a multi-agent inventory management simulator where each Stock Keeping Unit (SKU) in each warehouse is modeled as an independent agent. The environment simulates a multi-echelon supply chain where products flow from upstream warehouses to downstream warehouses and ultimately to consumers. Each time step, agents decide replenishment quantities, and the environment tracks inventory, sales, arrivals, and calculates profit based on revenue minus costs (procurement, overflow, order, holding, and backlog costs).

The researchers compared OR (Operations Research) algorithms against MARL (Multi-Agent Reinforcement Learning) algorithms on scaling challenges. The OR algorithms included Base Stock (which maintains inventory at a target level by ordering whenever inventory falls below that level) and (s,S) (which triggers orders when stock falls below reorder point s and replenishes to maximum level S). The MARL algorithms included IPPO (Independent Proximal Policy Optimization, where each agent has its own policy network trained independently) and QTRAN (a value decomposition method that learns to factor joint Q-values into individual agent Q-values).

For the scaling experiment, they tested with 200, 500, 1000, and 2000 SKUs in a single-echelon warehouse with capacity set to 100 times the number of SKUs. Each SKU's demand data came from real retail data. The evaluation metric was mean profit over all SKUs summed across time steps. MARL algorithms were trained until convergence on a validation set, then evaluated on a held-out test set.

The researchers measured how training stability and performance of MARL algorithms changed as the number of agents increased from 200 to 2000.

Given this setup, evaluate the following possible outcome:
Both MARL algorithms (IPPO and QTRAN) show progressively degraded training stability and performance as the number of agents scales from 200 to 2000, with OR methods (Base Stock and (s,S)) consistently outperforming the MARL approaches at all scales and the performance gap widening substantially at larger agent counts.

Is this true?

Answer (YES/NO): NO